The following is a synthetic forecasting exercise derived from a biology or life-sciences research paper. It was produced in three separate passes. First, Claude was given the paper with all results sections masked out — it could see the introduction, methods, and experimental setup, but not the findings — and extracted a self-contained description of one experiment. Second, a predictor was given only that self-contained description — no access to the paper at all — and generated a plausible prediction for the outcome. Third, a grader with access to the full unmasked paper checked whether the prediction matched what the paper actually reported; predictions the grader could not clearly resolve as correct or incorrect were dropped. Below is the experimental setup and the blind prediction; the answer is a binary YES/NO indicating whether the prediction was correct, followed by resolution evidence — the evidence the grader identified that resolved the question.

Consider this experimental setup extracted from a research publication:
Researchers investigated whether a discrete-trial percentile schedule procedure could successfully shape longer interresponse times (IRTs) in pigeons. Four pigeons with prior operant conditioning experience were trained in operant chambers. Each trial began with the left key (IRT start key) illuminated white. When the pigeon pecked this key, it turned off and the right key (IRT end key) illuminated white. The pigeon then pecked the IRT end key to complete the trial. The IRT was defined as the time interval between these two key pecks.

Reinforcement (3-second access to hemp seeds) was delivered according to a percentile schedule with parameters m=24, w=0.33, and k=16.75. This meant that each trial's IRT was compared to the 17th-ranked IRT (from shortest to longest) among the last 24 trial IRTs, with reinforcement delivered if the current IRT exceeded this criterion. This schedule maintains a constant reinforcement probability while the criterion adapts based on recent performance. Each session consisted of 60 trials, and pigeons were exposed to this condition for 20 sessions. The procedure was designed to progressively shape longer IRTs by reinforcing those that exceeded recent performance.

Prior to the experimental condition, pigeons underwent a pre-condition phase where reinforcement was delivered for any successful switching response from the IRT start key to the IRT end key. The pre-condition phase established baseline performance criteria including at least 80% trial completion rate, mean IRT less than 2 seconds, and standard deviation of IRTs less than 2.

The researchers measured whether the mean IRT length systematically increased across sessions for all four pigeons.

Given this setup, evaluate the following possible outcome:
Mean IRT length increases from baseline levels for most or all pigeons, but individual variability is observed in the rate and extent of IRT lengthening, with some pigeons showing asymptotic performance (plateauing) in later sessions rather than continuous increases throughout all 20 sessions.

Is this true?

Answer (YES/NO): NO